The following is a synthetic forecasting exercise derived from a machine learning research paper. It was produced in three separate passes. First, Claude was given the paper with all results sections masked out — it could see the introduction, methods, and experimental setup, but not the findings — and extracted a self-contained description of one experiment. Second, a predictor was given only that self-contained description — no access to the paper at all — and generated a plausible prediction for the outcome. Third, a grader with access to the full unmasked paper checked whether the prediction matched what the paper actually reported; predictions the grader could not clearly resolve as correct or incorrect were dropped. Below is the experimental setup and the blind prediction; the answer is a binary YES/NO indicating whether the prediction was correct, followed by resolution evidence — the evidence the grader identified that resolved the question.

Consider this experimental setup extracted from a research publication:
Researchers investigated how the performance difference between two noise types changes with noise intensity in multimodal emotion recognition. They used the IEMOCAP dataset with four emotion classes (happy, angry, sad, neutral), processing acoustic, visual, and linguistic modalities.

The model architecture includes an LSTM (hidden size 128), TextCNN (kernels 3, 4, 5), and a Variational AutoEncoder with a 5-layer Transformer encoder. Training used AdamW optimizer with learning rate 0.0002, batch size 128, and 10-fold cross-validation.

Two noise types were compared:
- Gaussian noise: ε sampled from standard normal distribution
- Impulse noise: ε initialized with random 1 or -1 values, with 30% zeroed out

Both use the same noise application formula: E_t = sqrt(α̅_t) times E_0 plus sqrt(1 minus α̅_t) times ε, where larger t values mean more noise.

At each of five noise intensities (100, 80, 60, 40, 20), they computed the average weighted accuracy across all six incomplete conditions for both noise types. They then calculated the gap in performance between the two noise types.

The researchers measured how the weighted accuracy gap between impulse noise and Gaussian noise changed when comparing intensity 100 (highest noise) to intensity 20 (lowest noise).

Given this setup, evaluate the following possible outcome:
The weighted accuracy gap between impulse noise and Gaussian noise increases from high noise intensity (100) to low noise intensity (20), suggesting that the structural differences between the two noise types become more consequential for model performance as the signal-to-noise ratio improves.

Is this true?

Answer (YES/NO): YES